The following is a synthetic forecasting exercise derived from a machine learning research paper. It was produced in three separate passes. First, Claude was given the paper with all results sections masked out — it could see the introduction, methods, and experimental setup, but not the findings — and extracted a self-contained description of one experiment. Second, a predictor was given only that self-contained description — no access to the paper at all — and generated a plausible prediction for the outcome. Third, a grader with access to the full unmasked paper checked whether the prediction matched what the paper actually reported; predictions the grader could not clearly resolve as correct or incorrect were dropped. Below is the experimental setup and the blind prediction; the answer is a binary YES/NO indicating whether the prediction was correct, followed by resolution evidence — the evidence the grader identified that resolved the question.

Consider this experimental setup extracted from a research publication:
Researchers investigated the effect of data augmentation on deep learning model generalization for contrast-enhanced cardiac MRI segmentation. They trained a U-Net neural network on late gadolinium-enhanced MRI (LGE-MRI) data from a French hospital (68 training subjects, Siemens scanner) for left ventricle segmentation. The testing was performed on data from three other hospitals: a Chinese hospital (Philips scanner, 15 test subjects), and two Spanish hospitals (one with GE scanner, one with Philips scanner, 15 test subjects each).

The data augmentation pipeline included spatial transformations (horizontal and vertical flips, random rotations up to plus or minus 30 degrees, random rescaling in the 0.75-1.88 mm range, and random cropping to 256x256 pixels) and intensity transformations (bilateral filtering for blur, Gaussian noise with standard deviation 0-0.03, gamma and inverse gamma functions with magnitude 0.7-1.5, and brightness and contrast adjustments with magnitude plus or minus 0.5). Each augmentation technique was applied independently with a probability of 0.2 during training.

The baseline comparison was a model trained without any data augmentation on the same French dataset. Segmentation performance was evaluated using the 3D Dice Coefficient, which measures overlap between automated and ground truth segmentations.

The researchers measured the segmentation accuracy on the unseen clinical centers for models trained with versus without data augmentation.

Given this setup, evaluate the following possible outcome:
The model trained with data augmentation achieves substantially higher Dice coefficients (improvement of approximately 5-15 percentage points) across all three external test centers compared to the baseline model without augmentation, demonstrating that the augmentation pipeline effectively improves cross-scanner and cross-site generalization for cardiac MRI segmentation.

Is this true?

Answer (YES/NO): NO